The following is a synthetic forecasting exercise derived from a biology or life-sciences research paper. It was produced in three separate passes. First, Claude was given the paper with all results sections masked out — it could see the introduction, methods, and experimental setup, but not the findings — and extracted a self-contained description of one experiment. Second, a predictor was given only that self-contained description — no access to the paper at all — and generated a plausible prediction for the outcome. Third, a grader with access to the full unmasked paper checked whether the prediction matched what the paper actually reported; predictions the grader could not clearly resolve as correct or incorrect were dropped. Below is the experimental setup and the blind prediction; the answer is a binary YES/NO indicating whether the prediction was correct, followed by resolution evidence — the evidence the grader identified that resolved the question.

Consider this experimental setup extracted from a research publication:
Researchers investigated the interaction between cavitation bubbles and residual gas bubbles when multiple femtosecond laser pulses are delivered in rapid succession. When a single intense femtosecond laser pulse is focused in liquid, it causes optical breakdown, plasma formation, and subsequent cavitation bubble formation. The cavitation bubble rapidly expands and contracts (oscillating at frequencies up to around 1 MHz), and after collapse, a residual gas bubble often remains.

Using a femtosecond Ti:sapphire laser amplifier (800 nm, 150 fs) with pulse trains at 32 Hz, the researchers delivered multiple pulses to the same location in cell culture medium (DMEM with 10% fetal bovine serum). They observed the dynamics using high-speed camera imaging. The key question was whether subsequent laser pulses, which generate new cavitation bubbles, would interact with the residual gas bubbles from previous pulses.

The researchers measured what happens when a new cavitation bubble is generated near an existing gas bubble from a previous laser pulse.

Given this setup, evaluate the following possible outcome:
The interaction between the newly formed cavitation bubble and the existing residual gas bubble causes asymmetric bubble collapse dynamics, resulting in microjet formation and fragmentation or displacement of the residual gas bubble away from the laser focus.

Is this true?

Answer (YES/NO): NO